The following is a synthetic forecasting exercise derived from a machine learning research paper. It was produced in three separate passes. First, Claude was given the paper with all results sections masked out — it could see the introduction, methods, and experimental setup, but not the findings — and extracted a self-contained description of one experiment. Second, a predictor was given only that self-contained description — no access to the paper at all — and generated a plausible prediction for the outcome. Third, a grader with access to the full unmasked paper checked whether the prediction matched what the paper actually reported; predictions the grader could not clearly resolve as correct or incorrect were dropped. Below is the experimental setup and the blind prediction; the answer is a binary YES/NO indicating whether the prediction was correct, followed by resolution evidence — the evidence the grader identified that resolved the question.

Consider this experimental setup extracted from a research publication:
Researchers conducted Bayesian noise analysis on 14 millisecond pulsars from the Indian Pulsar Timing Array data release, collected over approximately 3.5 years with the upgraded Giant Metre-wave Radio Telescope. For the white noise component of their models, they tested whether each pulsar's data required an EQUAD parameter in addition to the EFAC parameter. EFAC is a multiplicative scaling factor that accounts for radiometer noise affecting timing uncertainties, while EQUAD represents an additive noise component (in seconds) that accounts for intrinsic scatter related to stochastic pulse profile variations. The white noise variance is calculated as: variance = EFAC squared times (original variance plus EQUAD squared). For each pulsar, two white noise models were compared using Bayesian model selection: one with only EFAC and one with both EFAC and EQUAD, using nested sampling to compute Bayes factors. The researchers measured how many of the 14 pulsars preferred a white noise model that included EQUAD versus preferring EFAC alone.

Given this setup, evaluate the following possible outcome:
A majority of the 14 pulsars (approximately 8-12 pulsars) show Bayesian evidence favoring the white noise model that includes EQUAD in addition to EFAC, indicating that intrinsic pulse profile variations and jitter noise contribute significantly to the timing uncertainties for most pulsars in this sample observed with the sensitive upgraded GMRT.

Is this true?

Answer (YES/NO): YES